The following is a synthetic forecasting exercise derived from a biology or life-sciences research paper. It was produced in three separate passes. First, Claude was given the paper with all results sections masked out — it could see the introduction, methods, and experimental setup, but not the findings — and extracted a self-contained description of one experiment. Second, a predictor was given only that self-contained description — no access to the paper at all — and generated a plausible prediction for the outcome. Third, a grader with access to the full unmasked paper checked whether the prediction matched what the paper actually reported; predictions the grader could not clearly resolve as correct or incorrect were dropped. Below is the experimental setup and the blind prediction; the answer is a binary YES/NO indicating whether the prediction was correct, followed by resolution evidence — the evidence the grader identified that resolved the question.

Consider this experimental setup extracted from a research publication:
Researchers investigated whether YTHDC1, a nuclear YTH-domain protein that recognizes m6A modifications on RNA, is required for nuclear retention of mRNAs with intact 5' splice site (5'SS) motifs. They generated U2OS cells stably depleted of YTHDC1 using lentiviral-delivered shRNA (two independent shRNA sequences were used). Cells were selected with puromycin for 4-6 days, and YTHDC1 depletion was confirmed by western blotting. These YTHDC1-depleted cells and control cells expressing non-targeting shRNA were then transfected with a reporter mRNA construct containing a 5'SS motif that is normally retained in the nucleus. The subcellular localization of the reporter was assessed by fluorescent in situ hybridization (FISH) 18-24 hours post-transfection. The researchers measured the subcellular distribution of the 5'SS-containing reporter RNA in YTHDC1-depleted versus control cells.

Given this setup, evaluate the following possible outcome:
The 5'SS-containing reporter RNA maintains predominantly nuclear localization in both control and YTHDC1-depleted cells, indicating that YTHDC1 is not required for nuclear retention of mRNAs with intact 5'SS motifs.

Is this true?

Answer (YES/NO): NO